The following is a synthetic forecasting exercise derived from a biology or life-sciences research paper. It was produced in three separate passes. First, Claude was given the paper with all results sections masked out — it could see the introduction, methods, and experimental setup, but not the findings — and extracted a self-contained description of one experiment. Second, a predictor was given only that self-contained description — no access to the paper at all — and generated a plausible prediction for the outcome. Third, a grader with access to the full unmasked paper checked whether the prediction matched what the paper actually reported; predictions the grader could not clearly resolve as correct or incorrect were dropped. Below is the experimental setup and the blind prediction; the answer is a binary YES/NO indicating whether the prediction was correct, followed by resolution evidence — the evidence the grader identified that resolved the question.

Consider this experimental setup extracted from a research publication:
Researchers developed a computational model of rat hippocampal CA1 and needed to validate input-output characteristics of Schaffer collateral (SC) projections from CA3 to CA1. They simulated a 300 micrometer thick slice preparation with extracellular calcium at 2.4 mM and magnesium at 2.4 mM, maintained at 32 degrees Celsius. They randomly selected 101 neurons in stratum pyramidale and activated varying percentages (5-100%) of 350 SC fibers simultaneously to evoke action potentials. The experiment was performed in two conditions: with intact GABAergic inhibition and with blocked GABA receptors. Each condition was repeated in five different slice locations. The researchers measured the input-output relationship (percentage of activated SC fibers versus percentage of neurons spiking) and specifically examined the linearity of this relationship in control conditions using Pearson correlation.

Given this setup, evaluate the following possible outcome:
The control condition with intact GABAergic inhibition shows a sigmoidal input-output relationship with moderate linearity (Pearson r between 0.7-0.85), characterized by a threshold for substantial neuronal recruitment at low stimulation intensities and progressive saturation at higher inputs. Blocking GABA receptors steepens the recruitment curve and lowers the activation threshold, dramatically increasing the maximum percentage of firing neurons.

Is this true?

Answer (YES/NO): NO